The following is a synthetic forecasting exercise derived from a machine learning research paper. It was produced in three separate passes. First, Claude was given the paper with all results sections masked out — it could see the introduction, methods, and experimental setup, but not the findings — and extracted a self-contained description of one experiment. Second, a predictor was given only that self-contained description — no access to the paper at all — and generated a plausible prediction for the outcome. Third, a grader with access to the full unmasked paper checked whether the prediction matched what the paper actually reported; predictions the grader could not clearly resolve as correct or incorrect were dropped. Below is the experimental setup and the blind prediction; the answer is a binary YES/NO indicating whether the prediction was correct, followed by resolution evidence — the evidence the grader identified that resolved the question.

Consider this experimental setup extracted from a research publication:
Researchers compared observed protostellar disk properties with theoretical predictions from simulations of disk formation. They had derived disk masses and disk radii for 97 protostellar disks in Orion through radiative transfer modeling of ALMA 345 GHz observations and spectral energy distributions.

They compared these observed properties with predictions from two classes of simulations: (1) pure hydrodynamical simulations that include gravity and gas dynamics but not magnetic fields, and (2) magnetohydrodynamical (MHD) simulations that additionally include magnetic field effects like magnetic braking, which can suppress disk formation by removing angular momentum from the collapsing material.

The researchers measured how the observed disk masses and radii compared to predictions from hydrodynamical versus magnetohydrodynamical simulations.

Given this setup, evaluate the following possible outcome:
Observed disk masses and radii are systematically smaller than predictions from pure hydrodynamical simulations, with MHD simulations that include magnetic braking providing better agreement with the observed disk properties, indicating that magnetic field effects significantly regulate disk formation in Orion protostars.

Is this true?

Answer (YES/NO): NO